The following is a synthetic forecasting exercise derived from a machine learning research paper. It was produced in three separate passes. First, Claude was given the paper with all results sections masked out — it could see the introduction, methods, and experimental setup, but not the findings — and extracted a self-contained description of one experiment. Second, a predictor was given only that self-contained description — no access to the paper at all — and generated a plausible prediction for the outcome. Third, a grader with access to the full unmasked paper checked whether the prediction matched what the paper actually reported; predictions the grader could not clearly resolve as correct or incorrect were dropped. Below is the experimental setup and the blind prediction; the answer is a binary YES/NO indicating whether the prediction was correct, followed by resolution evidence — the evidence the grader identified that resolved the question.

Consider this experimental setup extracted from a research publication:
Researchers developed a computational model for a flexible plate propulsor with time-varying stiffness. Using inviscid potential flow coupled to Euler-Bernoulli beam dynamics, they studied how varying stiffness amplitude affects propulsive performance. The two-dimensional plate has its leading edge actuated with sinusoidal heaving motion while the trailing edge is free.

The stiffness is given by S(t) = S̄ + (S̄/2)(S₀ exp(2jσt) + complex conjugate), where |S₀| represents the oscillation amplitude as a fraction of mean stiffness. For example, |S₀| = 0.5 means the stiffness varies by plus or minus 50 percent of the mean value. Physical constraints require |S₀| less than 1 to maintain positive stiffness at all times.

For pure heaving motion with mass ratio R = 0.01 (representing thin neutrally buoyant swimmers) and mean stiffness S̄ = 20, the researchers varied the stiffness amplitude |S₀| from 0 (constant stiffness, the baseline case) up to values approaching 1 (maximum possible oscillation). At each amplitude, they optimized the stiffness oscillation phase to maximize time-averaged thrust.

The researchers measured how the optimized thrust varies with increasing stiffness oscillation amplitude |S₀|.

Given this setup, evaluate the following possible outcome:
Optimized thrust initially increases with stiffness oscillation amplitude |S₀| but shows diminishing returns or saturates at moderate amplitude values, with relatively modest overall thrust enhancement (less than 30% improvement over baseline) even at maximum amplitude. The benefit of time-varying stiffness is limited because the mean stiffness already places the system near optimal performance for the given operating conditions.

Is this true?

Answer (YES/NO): NO